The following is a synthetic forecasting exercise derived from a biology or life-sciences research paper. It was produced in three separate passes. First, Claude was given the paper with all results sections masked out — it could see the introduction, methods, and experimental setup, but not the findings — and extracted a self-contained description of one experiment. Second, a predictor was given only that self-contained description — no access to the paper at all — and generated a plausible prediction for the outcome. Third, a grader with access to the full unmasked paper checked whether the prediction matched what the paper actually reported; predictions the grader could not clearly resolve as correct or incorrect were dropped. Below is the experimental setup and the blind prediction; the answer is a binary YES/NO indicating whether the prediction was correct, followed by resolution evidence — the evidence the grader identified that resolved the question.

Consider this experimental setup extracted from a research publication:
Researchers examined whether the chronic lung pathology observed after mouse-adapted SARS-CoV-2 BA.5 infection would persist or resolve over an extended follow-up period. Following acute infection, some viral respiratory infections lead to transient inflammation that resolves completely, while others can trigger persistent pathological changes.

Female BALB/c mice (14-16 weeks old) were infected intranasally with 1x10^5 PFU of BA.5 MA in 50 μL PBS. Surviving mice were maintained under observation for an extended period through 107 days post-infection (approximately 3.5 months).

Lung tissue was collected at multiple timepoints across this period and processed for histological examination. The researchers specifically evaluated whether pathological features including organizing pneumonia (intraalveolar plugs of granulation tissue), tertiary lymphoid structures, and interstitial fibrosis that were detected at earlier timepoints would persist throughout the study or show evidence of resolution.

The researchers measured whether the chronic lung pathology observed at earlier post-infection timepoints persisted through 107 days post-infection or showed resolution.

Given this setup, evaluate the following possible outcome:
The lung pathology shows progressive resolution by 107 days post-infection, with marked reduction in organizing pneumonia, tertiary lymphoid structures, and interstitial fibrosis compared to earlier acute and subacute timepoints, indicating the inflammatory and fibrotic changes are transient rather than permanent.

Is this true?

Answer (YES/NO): NO